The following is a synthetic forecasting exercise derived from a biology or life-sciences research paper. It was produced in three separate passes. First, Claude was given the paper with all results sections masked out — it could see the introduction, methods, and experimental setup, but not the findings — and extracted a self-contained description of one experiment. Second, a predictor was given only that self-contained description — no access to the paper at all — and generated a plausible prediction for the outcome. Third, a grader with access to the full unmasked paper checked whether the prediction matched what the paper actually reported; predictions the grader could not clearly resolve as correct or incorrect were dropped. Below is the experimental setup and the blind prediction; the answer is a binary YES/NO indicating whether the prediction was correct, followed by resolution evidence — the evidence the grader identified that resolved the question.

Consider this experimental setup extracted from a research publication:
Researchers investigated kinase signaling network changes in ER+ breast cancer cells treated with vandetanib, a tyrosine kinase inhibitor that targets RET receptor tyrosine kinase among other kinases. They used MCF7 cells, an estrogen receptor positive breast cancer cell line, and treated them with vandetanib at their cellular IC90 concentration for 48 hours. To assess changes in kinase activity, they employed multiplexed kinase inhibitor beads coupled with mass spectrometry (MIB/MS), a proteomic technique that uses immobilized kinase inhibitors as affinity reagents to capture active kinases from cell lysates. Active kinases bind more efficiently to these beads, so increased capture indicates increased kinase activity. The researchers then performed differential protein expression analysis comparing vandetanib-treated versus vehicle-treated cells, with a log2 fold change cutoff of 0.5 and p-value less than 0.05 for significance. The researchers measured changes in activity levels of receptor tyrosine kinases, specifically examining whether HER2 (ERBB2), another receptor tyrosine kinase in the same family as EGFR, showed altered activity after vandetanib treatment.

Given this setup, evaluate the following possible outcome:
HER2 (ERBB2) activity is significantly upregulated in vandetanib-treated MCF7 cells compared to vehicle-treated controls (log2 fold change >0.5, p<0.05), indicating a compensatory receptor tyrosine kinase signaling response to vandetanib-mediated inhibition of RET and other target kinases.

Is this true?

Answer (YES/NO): YES